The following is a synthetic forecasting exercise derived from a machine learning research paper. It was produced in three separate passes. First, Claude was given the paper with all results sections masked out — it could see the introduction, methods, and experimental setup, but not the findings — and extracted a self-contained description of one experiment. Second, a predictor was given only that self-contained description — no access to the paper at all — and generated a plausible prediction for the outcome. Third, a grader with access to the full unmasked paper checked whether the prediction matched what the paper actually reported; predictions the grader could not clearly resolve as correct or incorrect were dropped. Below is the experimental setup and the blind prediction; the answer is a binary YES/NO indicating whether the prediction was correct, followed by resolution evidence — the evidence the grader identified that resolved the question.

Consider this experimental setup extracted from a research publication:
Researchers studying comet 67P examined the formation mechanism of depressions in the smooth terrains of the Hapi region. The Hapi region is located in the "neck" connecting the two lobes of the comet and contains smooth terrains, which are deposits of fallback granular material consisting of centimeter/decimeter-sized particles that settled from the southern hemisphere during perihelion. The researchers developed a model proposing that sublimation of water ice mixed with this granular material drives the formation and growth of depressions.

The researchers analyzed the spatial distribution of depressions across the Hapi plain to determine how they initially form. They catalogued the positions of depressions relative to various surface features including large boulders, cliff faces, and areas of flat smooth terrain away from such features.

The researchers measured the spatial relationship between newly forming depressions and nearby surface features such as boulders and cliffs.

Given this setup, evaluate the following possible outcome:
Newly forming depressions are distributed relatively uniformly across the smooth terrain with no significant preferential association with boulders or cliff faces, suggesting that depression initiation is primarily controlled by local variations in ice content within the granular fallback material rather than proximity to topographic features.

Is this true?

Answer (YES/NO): NO